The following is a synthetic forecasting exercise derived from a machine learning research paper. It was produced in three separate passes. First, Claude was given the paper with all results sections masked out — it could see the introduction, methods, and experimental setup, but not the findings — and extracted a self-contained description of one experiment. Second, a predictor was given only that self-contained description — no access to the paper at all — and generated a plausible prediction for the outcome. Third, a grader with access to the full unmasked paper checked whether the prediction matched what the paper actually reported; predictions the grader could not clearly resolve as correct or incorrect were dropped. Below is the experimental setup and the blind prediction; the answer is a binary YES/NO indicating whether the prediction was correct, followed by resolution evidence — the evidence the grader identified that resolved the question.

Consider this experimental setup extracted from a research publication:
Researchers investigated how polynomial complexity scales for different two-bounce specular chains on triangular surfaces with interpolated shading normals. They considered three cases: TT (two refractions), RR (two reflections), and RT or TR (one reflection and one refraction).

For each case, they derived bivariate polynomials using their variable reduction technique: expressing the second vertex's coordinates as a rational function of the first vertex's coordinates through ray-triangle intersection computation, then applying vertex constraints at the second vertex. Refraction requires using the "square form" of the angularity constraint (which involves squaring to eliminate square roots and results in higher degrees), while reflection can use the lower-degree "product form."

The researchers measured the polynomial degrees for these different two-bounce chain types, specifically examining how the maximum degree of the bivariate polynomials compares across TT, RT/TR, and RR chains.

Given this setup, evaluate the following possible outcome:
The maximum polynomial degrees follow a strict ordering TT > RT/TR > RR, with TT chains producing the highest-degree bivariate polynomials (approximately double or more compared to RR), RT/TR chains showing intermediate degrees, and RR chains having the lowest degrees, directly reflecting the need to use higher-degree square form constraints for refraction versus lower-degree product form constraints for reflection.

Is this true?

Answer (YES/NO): YES